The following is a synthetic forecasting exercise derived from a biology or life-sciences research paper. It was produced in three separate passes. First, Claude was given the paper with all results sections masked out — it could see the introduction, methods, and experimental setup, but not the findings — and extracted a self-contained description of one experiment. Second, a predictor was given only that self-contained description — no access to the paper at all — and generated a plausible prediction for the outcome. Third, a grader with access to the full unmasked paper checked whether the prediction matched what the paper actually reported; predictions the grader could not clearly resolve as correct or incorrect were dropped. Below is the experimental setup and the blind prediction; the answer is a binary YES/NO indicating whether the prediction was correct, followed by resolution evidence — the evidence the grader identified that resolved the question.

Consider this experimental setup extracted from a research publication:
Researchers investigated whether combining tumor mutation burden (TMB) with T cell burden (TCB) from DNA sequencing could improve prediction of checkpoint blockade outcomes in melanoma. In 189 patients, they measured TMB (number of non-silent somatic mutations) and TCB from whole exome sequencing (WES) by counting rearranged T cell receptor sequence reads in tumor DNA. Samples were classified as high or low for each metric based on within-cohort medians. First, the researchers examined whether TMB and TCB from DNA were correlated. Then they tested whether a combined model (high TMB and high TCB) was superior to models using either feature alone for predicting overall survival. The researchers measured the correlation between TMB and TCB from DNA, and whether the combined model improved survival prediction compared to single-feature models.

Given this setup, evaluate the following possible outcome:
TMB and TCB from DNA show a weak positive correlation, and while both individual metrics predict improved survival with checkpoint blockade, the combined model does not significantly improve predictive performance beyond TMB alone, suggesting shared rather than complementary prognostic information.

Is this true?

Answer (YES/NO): NO